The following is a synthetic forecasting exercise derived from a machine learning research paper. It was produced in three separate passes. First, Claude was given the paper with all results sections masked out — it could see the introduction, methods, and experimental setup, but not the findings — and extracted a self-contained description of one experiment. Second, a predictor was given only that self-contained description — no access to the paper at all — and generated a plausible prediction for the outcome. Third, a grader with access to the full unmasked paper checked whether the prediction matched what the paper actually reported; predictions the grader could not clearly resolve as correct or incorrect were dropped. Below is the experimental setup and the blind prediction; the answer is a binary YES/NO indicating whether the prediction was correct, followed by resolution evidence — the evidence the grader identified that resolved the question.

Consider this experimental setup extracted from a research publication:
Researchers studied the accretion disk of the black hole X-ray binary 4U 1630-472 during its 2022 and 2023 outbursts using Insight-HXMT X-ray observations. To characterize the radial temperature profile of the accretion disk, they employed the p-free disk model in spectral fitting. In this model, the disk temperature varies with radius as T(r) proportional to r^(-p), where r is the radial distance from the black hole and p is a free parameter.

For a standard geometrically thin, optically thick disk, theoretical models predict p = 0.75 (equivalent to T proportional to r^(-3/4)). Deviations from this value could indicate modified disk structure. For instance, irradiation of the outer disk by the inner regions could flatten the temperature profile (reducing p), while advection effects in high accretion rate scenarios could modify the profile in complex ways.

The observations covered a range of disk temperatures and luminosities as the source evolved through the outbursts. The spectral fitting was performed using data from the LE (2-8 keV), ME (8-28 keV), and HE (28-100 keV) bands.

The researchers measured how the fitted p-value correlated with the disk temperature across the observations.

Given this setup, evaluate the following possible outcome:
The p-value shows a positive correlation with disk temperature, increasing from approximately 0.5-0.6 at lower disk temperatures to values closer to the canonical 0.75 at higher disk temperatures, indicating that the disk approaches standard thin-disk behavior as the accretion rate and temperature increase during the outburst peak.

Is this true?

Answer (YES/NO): NO